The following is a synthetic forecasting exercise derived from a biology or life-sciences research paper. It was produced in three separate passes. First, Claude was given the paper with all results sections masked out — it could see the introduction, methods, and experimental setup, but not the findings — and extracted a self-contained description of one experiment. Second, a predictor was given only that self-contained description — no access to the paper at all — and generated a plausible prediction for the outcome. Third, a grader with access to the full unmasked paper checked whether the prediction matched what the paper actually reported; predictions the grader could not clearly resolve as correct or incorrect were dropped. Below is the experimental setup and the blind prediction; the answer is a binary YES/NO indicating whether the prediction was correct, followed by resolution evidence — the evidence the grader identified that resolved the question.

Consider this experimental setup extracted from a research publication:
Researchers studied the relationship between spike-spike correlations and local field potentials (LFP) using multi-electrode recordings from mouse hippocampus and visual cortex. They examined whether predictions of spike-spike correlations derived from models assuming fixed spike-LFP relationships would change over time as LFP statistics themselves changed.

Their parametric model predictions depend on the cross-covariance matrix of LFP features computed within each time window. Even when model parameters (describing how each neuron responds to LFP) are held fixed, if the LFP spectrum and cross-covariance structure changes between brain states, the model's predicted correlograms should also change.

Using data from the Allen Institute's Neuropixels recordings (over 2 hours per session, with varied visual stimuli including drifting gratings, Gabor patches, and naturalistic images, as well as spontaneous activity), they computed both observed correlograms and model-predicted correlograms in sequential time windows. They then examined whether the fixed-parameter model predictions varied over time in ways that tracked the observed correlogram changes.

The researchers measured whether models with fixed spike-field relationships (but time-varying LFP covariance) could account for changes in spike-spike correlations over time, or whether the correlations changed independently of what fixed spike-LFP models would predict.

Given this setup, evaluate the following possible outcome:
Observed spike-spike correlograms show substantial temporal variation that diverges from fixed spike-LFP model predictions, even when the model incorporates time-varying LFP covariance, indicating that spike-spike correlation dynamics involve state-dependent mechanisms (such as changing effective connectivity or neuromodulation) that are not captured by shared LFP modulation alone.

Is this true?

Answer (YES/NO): NO